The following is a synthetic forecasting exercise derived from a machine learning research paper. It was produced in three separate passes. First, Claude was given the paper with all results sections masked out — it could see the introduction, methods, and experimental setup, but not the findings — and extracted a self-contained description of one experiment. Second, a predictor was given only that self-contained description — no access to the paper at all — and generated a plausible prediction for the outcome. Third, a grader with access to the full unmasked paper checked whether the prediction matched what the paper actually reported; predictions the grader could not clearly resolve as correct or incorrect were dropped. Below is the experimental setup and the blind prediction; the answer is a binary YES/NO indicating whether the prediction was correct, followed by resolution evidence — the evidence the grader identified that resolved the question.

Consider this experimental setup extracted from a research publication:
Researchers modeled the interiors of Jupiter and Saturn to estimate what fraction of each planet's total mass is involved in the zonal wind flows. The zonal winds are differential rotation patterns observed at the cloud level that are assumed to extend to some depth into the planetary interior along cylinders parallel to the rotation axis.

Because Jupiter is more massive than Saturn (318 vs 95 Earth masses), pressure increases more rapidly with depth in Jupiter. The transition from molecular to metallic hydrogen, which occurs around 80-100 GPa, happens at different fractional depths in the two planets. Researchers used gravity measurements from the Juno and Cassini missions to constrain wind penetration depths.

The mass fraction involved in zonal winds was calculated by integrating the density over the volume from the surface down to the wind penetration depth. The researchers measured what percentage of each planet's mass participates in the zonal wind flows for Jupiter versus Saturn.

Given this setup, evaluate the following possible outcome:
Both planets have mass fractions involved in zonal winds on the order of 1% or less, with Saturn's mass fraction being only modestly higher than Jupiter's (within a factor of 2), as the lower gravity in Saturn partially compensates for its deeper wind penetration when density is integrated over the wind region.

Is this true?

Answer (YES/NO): NO